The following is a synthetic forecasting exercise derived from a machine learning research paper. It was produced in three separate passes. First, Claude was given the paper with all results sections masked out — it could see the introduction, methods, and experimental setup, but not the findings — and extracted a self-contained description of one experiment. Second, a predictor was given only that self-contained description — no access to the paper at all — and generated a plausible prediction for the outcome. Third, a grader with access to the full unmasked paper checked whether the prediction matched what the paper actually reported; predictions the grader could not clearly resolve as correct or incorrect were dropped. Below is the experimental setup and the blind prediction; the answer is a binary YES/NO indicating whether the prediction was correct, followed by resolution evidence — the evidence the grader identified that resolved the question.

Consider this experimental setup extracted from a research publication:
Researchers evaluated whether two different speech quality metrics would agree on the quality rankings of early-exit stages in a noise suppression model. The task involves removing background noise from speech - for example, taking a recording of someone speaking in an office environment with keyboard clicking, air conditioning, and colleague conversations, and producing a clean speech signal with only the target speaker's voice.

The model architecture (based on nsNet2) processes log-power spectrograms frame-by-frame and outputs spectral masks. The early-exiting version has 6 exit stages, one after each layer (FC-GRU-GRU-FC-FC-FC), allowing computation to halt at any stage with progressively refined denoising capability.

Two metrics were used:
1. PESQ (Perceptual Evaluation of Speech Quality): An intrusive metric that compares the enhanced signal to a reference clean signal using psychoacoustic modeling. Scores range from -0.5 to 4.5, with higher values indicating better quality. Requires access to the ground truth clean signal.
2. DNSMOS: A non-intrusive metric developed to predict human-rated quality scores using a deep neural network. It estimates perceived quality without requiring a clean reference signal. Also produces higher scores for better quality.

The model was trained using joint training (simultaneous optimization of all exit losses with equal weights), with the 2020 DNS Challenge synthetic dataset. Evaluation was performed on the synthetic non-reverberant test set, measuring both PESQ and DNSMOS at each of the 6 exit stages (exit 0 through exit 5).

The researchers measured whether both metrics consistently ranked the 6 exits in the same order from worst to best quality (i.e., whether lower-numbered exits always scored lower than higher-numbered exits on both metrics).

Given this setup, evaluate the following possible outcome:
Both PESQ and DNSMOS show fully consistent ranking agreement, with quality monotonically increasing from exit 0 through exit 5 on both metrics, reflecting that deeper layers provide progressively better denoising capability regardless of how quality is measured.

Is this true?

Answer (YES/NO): YES